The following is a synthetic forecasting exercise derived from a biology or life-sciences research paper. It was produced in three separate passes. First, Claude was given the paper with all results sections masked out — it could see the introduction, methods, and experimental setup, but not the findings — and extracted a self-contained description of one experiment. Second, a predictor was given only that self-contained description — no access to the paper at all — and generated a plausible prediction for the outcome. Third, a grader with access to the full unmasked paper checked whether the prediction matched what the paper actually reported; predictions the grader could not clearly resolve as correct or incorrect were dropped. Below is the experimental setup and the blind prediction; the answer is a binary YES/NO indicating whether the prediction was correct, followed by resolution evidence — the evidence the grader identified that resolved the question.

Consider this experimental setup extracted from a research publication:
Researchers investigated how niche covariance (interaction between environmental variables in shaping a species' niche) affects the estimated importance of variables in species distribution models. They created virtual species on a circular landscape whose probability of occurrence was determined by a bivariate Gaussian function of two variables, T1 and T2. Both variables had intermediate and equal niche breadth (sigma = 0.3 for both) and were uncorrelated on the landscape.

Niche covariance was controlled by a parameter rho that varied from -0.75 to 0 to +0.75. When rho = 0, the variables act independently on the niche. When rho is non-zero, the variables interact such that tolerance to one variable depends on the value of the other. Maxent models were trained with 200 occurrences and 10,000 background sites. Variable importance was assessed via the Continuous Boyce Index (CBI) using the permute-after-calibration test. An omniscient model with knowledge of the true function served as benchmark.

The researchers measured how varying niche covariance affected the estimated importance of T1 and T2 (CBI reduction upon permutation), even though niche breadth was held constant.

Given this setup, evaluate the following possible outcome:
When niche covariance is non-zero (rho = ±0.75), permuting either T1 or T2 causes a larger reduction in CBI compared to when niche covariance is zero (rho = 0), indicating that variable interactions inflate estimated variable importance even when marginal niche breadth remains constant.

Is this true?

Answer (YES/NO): YES